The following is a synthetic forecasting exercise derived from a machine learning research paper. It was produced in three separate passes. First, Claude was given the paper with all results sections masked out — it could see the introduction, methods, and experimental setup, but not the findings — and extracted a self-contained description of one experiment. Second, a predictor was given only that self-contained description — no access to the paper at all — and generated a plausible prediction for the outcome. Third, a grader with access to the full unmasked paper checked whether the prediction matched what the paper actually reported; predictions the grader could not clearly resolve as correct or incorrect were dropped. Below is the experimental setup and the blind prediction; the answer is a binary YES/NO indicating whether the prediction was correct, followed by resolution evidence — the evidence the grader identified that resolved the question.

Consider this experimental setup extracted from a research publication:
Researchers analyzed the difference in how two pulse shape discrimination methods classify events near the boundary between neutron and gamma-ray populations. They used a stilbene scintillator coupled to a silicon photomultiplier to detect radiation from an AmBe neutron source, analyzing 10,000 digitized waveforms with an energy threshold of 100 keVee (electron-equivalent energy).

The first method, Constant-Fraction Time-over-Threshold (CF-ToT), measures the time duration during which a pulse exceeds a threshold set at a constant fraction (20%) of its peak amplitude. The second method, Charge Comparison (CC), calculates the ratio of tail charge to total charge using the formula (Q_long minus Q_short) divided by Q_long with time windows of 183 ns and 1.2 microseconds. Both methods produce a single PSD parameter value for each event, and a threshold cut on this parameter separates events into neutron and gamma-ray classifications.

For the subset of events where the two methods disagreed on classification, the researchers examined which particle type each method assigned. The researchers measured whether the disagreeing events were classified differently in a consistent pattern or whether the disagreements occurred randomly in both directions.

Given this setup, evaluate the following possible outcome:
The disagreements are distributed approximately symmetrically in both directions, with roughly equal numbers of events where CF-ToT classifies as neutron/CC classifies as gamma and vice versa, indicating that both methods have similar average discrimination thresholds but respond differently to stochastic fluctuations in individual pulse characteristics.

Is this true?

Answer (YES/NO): NO